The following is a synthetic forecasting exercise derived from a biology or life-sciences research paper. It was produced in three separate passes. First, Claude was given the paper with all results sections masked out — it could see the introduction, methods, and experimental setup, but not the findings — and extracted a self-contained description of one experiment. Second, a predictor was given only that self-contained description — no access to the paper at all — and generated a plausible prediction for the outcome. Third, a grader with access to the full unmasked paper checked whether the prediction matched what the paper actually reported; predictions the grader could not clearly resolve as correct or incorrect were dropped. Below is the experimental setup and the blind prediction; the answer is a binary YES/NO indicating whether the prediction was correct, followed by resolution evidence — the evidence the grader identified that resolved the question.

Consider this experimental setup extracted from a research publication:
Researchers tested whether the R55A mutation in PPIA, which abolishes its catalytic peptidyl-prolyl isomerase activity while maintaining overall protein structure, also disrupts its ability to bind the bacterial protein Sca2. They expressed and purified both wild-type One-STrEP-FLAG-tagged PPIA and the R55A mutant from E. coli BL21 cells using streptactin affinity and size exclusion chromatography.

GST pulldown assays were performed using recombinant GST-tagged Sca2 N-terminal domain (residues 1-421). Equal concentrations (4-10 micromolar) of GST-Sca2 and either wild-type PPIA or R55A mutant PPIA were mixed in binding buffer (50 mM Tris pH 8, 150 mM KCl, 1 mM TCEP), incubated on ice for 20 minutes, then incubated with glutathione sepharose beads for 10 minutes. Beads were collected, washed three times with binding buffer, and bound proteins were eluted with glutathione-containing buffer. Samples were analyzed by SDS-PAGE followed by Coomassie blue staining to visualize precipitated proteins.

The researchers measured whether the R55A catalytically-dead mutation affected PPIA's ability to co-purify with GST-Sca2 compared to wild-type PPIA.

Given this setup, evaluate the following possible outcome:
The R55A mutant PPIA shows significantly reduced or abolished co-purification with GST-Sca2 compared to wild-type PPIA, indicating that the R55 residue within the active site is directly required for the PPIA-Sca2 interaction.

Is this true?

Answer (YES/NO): YES